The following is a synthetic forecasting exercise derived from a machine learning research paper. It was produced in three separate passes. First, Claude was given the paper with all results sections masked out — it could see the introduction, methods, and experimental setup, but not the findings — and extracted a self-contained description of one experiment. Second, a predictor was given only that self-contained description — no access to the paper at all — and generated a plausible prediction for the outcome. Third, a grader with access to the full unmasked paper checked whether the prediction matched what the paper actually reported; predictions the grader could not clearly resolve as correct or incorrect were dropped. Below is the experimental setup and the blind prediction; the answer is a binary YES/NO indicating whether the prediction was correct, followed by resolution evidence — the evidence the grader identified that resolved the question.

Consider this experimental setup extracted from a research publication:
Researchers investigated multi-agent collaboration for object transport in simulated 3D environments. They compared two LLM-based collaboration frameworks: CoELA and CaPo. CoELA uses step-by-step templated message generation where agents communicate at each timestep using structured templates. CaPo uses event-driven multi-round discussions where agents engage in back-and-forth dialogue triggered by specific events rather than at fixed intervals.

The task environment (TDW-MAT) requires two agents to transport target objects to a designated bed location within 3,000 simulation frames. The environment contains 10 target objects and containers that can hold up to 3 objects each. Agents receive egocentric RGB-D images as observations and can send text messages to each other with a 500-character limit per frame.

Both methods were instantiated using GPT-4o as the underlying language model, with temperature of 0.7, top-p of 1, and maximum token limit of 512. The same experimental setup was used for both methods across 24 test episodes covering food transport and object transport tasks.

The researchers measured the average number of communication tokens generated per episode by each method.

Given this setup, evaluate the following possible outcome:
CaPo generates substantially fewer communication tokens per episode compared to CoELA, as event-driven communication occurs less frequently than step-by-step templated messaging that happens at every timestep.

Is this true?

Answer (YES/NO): NO